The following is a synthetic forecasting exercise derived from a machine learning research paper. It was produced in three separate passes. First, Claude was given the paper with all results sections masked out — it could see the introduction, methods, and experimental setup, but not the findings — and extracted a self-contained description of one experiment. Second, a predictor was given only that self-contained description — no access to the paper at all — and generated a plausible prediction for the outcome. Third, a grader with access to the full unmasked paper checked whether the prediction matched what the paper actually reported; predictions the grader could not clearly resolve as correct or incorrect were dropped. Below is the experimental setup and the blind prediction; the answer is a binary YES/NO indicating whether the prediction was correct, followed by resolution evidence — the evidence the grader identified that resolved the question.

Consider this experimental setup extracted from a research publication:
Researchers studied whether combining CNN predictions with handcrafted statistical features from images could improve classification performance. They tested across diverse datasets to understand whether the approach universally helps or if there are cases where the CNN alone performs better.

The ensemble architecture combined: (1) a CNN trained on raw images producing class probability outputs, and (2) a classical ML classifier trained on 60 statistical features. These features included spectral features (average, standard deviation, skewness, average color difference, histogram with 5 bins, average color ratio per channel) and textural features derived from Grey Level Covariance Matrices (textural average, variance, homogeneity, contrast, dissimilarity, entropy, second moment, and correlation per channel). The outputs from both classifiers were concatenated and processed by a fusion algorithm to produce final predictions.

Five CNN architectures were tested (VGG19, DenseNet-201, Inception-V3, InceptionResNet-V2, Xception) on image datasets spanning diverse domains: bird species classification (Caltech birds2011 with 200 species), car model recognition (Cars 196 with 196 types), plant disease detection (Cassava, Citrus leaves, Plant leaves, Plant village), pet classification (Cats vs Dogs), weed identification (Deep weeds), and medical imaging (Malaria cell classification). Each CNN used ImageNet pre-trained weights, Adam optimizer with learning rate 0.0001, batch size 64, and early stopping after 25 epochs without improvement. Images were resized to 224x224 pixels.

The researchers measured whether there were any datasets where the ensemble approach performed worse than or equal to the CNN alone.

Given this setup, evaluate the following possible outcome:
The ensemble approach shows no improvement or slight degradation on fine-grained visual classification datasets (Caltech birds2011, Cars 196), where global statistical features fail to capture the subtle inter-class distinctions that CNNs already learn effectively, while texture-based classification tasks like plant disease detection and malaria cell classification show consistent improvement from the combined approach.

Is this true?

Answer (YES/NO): NO